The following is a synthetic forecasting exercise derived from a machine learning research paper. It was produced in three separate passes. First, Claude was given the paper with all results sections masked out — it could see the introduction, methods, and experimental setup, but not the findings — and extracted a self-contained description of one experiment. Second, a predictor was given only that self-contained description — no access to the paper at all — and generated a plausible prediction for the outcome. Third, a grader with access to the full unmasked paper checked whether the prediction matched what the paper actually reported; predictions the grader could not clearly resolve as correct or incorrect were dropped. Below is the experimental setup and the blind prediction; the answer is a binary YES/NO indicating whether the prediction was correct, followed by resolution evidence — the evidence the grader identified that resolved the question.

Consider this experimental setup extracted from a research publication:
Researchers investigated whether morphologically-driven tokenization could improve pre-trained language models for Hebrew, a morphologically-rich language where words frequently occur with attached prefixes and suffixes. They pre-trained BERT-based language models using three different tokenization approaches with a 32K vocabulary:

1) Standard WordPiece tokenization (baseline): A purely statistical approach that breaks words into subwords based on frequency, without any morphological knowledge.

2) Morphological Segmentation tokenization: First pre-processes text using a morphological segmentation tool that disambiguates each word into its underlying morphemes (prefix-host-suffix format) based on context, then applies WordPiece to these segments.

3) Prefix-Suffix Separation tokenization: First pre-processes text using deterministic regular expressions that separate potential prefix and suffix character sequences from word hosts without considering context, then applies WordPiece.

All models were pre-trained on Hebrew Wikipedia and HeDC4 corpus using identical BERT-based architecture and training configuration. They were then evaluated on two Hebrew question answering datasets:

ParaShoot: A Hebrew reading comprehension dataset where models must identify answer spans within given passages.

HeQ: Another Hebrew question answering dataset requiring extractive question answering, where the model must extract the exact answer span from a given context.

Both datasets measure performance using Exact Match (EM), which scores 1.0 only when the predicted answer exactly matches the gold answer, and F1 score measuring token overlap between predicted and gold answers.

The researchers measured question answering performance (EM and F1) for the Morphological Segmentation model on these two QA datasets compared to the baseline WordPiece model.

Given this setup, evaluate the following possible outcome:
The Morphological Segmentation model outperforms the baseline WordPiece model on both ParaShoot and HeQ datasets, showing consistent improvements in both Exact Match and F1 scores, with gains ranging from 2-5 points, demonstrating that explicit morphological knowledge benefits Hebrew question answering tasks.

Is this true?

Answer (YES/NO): NO